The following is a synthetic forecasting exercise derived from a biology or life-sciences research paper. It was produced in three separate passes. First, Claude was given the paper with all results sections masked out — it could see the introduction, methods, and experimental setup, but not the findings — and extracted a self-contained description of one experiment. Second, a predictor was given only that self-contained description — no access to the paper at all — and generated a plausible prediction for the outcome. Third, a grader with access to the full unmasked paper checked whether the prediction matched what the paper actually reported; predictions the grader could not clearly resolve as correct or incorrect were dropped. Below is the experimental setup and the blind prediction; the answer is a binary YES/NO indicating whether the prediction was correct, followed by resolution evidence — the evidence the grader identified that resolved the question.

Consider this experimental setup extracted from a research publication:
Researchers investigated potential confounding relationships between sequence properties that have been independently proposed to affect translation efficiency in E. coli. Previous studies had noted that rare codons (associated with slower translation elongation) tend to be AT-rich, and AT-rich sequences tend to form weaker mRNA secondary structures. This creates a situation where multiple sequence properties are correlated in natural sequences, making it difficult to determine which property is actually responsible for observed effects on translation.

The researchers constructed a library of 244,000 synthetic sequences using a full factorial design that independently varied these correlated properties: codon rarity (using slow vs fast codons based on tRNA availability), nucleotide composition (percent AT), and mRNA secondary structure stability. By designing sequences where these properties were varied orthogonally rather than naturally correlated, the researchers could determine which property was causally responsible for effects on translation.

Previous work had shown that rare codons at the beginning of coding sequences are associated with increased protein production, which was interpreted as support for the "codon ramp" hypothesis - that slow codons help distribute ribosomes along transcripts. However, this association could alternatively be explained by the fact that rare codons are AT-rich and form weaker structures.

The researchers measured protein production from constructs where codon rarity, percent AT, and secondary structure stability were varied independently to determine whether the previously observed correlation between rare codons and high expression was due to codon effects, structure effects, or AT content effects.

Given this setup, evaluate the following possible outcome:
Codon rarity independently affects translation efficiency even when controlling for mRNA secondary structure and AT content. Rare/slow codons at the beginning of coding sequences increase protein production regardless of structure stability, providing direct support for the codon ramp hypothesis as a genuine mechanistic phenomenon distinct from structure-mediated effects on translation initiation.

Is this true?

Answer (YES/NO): NO